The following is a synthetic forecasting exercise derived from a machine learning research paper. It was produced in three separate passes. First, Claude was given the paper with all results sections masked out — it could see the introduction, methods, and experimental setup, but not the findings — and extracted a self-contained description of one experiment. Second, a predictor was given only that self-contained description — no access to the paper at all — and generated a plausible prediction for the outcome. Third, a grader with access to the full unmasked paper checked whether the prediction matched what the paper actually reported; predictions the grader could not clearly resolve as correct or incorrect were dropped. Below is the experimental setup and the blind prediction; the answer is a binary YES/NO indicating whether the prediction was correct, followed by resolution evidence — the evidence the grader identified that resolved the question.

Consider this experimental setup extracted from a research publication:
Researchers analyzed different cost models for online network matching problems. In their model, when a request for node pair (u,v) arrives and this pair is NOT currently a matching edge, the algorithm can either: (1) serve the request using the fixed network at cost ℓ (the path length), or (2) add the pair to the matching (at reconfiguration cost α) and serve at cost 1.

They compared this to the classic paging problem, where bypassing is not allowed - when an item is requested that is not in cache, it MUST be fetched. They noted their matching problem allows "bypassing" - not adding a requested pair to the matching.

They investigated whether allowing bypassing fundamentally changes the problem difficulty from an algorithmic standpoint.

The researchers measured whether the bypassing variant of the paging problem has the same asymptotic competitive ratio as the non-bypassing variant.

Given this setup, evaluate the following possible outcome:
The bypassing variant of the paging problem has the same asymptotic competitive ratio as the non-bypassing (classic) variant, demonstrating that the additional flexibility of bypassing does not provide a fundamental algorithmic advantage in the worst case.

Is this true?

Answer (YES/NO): YES